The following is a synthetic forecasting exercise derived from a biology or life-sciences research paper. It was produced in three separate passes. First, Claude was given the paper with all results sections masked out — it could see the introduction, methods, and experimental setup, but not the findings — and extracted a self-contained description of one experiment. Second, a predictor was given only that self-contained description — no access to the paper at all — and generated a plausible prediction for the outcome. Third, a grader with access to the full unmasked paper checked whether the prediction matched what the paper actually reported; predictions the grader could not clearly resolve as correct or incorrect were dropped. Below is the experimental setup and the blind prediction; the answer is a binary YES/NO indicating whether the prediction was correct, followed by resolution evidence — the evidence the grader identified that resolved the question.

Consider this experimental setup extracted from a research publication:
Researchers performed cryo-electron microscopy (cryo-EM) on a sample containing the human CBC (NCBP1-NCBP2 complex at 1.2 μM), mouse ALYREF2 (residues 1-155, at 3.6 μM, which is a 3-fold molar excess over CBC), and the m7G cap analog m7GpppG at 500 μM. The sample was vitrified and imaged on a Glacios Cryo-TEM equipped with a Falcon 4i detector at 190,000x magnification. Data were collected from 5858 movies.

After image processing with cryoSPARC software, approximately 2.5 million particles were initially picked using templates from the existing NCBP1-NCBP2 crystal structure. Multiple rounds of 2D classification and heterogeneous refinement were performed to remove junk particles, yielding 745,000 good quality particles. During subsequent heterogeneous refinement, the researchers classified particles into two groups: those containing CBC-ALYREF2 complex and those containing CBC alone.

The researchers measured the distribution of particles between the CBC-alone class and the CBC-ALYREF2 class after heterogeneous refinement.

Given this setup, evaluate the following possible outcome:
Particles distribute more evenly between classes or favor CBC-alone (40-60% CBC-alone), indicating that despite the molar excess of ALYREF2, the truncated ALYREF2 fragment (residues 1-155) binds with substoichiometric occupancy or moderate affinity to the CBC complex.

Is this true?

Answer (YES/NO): NO